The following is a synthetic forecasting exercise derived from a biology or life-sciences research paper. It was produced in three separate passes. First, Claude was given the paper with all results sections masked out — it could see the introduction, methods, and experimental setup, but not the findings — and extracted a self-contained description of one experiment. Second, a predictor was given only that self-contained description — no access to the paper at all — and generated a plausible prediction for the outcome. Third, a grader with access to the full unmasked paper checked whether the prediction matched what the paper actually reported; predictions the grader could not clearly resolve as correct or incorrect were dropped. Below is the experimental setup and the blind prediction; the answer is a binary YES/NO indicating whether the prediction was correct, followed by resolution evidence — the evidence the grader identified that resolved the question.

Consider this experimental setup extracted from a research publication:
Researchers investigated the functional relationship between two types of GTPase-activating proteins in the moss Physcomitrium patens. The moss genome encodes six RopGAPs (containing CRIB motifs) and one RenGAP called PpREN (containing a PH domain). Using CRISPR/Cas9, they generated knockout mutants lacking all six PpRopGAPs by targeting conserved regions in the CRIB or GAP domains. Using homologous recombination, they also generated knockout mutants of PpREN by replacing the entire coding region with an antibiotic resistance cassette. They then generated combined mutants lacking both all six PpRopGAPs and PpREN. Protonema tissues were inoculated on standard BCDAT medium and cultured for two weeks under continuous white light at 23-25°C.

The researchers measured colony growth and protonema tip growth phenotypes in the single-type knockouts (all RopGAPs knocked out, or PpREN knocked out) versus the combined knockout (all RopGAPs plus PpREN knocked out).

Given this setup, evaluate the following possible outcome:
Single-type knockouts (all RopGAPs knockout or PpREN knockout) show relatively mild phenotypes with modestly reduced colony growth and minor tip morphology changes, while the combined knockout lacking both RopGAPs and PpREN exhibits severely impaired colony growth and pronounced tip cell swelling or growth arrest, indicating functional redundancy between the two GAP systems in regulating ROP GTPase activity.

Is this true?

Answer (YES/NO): NO